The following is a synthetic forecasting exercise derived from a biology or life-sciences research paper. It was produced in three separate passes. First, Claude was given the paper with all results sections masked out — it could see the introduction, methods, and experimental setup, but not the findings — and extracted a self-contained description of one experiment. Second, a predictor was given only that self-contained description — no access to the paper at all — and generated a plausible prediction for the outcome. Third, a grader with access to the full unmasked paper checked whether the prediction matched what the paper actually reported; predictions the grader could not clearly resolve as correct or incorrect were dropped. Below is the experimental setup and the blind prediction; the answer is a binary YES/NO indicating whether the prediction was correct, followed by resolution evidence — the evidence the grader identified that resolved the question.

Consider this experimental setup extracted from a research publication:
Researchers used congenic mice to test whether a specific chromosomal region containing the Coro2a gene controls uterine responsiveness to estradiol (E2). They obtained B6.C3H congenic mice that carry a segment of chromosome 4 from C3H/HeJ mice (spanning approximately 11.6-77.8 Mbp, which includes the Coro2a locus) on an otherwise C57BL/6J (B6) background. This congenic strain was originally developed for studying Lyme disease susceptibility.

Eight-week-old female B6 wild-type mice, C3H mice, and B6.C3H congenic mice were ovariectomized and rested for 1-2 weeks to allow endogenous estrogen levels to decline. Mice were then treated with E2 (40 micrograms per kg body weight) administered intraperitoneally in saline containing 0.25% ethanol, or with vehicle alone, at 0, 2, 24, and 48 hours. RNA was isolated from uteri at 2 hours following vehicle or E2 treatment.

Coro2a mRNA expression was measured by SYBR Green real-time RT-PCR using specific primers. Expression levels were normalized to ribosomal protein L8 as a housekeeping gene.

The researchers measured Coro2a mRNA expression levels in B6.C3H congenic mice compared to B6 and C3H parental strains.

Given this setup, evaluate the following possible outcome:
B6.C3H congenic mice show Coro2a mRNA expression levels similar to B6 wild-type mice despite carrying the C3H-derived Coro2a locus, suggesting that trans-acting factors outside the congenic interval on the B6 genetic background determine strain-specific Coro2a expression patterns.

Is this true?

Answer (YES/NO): NO